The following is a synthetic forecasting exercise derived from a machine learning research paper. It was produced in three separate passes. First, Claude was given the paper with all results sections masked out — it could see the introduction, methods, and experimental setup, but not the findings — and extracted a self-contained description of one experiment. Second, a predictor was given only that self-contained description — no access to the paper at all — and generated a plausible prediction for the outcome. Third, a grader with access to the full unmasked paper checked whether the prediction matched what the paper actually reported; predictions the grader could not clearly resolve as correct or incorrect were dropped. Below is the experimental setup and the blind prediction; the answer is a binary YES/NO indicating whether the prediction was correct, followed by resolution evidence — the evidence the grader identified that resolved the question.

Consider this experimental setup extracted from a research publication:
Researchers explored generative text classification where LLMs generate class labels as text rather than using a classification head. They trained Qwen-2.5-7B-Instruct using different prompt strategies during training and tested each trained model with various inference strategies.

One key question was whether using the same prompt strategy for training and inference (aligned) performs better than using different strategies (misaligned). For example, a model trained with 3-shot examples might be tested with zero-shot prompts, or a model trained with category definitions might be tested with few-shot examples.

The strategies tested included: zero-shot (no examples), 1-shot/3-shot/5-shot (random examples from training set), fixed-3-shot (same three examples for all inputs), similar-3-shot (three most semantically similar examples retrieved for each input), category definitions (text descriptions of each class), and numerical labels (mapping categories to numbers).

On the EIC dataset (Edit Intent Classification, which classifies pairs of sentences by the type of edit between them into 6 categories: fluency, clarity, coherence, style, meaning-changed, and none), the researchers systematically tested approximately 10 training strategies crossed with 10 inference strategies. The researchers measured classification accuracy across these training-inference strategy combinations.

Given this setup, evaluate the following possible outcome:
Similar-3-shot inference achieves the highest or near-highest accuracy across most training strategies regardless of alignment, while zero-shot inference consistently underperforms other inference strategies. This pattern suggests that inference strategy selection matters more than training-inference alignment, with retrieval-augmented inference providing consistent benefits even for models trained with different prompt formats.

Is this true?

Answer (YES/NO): NO